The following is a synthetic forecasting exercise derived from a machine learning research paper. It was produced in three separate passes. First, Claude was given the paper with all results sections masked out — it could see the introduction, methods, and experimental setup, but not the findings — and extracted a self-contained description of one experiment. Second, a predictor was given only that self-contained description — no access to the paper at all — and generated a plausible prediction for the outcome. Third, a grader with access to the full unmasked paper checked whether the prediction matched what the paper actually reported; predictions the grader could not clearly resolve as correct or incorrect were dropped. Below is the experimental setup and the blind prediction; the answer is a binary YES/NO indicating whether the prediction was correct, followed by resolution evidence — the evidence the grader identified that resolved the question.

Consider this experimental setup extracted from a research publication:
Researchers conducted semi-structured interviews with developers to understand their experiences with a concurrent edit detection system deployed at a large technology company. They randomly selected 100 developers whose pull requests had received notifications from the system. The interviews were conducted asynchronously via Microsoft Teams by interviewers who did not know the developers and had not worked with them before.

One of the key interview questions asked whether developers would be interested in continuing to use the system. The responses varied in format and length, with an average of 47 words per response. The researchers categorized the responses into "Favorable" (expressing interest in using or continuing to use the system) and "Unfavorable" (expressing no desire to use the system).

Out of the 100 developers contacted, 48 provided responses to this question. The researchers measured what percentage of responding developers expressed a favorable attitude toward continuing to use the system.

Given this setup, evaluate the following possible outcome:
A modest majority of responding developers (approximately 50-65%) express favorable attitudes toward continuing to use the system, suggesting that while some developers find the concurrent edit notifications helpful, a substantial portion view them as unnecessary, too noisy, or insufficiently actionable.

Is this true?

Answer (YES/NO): NO